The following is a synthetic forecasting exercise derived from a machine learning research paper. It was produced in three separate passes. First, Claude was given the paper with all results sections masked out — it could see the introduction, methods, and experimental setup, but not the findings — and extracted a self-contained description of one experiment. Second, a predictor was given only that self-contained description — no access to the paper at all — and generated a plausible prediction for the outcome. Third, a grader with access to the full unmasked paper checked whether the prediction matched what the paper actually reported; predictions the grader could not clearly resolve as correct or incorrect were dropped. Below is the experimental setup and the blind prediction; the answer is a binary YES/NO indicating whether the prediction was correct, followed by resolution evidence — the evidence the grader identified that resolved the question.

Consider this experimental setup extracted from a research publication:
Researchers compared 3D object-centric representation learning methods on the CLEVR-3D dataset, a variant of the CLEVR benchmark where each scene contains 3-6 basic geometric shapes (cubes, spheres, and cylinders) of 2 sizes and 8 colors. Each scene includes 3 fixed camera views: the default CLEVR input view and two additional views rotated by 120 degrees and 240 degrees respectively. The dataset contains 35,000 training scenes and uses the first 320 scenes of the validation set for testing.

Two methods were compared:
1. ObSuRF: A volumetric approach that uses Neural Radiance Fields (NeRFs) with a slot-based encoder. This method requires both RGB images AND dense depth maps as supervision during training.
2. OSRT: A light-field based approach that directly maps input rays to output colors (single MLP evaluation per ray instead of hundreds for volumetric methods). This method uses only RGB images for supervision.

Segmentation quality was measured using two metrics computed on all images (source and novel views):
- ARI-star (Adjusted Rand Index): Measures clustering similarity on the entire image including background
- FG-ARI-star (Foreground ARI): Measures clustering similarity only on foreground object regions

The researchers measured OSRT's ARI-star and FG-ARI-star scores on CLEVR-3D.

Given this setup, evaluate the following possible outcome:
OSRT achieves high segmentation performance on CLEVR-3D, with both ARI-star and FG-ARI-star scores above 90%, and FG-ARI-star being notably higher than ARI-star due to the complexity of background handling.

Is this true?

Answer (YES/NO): NO